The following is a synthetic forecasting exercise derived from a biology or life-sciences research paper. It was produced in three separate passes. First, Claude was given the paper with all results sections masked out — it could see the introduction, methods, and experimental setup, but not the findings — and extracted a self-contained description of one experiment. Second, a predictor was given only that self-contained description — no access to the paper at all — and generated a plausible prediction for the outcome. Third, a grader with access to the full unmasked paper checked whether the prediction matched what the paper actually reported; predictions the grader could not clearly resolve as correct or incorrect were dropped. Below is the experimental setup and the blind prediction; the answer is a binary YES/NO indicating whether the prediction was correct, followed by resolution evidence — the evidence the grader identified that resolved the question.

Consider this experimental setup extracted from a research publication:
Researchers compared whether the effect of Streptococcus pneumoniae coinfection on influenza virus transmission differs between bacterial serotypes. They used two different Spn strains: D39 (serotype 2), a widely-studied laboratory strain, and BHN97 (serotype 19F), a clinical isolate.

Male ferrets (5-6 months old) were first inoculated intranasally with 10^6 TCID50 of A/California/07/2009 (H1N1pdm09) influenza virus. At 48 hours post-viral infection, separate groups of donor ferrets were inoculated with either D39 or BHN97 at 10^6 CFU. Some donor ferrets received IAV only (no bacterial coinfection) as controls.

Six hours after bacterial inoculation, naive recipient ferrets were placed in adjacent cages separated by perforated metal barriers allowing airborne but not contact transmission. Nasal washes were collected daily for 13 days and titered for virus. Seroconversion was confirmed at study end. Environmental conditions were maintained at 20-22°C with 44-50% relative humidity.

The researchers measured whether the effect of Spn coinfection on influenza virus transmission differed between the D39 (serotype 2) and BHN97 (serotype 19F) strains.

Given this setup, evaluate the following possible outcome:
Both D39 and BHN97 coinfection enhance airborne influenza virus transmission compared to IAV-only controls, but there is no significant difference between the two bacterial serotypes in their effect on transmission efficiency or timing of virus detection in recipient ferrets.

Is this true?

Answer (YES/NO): NO